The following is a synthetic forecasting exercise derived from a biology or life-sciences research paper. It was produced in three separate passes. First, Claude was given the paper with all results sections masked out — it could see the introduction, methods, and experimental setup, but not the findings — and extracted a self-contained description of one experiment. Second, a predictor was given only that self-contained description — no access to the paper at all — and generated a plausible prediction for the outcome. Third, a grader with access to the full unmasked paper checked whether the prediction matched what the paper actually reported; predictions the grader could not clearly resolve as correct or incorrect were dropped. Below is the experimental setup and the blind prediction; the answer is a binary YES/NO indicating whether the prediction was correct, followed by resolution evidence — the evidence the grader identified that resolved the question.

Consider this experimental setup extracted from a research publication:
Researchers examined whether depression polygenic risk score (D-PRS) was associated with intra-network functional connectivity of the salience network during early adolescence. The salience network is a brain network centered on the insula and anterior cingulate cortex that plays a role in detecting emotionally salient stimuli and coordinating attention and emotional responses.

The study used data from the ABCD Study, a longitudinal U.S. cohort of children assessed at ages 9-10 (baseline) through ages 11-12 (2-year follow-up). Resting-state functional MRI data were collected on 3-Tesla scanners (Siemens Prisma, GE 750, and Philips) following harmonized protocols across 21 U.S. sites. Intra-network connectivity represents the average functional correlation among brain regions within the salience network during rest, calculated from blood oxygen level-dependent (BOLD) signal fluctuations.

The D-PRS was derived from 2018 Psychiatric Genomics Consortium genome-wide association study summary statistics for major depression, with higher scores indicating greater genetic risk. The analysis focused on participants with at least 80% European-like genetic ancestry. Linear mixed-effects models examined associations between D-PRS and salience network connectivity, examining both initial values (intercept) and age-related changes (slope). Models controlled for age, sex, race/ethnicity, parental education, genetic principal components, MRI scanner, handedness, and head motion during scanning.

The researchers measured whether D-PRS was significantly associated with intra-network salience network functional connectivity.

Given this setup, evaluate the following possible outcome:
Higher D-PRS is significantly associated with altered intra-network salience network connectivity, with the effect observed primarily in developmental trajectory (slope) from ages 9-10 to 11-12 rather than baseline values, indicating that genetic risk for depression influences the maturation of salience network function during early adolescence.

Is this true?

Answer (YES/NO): NO